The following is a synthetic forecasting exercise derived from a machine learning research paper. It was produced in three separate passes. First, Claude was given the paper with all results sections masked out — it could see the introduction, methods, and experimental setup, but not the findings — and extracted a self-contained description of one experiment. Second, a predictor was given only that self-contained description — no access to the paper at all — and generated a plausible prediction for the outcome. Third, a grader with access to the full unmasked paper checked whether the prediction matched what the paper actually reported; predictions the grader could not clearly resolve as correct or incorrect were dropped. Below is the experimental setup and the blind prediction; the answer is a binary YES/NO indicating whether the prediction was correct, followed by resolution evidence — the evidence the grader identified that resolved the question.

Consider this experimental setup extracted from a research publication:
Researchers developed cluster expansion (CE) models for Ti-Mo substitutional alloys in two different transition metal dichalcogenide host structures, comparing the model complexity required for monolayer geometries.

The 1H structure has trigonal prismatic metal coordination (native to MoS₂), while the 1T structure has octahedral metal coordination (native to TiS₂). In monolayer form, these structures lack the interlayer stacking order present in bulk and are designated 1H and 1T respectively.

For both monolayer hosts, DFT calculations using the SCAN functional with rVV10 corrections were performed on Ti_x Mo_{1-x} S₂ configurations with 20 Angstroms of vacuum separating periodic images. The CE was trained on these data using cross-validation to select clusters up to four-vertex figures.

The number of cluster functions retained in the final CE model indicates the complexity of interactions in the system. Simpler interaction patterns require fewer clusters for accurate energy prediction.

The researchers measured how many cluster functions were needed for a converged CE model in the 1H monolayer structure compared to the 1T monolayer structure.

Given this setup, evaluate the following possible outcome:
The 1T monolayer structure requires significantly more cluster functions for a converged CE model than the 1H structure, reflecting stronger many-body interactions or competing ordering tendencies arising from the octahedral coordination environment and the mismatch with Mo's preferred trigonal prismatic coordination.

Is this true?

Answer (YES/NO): YES